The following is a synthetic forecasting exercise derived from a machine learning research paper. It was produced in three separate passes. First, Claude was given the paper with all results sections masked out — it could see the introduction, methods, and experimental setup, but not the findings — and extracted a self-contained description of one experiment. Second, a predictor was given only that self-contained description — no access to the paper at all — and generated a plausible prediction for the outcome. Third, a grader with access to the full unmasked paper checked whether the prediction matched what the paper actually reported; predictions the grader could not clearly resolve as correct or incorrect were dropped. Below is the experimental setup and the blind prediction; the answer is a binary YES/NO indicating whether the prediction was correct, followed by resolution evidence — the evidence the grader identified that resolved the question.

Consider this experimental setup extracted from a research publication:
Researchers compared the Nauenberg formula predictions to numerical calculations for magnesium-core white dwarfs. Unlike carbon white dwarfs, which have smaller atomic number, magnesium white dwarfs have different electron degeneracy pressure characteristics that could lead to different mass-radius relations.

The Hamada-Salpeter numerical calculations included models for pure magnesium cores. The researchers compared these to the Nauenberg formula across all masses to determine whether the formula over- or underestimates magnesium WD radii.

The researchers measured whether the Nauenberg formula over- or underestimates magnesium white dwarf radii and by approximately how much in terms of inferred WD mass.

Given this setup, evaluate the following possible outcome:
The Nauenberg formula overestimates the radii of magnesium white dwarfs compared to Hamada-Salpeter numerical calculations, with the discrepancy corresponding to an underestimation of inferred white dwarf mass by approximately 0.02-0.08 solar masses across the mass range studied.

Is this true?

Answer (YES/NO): NO